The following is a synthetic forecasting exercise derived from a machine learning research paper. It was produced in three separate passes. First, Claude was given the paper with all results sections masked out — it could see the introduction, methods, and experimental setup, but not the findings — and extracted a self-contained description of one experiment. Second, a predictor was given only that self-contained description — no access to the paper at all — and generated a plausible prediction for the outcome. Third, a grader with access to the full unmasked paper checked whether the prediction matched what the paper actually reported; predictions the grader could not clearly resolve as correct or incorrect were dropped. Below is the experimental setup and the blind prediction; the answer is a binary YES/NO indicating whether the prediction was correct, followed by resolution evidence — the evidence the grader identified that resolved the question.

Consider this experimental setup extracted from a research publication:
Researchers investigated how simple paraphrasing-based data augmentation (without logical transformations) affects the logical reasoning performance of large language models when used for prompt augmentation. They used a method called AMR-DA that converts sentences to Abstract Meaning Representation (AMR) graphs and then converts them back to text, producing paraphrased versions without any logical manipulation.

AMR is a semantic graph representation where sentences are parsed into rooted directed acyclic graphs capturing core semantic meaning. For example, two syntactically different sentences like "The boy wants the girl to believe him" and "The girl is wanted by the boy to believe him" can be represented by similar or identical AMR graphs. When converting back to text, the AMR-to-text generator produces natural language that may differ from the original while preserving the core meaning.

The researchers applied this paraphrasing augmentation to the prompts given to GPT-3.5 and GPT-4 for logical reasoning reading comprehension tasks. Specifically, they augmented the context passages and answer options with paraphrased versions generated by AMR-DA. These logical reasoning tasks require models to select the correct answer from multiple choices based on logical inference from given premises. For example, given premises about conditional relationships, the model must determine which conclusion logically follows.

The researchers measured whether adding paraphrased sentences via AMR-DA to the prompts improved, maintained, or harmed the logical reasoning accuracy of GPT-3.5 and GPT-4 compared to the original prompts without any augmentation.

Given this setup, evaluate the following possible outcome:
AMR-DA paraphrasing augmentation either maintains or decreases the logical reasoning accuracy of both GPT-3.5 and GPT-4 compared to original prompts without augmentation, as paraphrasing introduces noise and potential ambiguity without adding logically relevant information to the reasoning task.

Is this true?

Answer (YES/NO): NO